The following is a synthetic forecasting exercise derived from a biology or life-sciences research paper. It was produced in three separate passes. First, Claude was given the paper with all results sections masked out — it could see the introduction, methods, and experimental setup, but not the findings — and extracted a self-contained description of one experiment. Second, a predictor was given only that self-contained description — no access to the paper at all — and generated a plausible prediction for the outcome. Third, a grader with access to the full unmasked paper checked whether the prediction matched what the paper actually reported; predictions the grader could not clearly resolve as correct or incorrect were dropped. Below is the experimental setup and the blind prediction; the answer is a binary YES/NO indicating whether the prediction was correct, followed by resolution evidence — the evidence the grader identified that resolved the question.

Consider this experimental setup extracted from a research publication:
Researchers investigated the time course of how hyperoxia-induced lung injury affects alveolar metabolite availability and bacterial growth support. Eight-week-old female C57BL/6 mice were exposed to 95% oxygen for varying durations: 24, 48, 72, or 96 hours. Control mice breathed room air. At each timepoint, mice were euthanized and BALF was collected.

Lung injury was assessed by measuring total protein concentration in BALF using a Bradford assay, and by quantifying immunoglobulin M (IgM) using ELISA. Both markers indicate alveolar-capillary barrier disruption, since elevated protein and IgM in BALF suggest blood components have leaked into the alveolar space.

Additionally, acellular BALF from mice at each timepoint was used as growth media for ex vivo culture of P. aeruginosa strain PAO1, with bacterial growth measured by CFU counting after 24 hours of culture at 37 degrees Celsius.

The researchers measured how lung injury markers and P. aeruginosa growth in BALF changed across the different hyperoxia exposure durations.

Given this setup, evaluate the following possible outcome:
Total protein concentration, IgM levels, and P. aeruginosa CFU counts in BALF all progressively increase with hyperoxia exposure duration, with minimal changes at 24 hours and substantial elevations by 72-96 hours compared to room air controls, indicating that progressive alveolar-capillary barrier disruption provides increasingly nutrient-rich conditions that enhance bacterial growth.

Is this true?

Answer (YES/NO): NO